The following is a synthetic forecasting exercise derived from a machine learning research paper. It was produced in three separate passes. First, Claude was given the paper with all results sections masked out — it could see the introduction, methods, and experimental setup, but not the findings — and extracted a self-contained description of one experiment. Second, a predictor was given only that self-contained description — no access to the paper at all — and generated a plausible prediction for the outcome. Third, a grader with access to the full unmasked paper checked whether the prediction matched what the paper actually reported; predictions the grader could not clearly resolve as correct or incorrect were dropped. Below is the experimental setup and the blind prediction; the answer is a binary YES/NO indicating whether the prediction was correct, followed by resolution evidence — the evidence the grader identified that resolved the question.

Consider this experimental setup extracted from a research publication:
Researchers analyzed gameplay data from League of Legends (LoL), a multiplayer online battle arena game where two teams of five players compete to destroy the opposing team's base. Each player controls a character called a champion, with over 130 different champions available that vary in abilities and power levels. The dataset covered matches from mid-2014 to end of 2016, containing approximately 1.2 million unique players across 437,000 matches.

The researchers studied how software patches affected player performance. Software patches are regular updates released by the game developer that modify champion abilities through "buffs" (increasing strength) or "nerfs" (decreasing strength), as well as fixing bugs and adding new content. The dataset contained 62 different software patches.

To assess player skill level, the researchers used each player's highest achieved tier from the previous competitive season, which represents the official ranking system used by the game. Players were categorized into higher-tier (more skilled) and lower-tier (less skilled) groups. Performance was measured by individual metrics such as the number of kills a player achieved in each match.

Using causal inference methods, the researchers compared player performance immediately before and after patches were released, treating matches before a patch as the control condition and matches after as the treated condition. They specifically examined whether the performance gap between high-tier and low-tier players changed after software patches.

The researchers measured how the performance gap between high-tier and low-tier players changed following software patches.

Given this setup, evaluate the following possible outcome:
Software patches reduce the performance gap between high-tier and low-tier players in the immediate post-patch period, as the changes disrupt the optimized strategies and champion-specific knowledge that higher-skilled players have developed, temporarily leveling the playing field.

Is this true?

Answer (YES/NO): NO